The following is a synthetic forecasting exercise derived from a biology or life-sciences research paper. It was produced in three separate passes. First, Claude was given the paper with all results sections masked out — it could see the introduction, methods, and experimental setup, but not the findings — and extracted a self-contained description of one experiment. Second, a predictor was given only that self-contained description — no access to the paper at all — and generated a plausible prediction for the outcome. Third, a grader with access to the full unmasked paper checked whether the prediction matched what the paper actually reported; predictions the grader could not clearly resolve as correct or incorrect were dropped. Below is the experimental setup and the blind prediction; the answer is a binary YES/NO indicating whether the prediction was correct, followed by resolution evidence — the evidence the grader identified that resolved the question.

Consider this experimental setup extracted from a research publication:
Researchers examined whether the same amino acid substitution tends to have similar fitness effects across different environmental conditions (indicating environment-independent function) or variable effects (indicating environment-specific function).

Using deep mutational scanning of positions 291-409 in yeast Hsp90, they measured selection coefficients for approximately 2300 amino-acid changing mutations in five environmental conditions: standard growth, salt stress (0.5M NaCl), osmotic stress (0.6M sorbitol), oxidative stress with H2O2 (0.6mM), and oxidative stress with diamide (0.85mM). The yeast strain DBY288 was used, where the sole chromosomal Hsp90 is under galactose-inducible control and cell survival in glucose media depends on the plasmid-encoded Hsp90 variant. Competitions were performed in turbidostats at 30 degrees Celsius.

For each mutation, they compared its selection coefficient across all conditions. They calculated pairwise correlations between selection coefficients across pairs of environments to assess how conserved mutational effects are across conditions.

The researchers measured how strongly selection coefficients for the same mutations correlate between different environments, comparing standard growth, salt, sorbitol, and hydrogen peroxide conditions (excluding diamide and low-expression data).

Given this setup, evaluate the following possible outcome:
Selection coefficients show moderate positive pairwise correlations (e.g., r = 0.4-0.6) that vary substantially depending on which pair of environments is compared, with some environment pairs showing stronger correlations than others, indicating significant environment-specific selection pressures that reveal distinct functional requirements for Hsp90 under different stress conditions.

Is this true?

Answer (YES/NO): NO